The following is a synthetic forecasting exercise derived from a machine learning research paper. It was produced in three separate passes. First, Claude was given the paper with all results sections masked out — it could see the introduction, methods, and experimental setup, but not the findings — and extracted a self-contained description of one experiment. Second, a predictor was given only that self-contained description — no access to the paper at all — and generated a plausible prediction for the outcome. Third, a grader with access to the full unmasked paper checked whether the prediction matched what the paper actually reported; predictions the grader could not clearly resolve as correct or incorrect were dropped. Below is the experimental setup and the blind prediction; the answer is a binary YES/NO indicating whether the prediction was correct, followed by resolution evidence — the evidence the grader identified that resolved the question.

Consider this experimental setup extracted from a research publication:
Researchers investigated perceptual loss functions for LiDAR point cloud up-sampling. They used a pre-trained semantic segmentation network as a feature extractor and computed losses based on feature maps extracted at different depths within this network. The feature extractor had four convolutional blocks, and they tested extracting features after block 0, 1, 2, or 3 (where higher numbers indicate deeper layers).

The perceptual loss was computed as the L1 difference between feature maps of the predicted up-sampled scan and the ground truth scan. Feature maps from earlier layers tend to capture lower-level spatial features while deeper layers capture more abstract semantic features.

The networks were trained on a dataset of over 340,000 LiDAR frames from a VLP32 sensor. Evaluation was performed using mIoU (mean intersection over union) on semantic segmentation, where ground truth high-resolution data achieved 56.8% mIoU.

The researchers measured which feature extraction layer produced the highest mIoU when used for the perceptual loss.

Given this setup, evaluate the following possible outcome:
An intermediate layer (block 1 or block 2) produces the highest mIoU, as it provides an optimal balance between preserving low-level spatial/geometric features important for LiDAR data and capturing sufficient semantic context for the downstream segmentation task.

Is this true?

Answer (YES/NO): YES